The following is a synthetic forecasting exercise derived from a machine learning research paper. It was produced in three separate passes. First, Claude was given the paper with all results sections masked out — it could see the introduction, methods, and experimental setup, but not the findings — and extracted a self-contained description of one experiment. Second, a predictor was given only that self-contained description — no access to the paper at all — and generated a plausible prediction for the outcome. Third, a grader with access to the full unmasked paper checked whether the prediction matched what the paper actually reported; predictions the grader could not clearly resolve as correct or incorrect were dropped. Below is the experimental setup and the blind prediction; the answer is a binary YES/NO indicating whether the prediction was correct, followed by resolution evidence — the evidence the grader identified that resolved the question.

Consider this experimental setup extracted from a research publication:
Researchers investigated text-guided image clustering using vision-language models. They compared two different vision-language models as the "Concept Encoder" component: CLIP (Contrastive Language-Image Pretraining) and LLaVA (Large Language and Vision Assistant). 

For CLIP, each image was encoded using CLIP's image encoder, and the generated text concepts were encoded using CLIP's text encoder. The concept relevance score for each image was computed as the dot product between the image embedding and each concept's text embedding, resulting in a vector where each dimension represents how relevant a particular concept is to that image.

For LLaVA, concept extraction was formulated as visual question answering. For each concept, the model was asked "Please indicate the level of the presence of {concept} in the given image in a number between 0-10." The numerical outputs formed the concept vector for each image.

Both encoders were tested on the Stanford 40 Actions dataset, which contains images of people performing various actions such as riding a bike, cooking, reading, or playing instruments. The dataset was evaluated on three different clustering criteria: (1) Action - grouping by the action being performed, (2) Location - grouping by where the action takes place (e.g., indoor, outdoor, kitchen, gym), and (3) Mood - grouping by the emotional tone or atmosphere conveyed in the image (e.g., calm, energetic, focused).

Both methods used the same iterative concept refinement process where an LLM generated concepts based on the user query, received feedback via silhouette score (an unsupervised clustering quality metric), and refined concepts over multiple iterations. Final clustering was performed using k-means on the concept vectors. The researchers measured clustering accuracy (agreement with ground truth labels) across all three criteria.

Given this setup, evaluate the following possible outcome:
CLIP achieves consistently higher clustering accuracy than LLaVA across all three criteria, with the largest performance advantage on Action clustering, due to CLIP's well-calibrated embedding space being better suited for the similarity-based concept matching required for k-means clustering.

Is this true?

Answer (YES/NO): NO